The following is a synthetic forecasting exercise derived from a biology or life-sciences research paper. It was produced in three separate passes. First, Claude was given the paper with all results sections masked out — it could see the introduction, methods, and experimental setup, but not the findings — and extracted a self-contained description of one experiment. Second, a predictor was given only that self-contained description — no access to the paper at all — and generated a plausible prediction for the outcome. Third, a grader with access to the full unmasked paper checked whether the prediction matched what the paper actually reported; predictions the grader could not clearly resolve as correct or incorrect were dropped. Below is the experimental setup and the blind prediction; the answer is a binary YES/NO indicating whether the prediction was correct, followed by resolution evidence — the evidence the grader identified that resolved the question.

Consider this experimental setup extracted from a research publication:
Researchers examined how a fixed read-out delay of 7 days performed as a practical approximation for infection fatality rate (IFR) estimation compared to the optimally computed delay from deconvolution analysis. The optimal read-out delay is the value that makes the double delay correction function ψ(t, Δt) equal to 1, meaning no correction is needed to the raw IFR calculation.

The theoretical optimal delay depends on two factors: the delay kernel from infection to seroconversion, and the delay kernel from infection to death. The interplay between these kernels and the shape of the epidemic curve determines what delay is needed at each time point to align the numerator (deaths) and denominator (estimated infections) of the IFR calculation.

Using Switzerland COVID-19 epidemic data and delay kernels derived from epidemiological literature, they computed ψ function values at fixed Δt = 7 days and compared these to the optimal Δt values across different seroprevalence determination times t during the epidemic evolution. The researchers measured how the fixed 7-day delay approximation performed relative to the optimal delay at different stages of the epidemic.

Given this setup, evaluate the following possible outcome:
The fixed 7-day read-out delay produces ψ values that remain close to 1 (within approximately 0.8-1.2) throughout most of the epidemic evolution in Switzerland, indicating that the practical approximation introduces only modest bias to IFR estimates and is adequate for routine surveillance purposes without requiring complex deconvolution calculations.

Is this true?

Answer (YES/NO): NO